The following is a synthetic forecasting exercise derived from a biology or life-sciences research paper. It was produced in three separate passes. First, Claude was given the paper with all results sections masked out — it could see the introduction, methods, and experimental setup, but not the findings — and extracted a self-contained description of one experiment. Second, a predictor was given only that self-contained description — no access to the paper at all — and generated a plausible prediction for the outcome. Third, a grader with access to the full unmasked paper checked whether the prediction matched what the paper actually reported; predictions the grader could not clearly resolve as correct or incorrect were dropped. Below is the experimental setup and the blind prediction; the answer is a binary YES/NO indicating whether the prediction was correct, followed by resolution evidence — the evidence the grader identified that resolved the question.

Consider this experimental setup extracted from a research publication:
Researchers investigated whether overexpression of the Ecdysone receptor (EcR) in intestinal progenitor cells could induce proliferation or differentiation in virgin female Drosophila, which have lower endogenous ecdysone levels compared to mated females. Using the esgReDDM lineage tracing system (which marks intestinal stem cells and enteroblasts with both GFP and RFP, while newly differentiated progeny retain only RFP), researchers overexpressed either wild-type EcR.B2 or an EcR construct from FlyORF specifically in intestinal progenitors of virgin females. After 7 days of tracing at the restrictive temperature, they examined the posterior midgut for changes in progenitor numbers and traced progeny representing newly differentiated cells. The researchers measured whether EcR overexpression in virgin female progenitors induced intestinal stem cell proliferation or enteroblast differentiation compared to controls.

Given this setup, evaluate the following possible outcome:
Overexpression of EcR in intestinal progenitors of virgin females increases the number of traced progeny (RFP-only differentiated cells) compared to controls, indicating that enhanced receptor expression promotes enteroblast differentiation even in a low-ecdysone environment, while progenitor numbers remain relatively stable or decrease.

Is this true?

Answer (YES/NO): NO